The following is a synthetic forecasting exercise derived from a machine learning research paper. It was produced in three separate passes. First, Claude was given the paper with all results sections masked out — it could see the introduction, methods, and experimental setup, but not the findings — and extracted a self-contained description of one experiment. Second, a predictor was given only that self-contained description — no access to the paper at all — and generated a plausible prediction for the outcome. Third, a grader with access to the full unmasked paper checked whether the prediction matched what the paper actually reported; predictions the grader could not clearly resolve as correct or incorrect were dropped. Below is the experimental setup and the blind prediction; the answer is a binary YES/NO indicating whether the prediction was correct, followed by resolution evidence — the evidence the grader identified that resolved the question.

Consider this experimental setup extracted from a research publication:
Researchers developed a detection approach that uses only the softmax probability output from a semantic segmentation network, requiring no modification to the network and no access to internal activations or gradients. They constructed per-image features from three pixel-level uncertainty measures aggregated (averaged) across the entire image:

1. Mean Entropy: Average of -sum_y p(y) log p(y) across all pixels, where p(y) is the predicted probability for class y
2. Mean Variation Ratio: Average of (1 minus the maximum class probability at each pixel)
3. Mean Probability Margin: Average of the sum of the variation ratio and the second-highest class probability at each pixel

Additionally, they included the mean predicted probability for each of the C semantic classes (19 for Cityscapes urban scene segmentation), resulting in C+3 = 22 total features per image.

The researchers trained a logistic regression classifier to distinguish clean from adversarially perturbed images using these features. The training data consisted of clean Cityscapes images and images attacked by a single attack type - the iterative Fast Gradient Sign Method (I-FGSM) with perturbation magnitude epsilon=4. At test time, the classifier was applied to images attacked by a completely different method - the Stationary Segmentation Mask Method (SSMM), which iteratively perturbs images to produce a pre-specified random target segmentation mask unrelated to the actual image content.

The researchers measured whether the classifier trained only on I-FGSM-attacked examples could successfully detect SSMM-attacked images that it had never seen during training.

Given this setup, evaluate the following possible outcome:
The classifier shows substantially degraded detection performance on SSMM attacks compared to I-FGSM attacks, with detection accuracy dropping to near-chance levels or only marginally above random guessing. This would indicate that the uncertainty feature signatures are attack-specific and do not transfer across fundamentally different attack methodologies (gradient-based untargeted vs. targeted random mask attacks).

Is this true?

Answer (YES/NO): NO